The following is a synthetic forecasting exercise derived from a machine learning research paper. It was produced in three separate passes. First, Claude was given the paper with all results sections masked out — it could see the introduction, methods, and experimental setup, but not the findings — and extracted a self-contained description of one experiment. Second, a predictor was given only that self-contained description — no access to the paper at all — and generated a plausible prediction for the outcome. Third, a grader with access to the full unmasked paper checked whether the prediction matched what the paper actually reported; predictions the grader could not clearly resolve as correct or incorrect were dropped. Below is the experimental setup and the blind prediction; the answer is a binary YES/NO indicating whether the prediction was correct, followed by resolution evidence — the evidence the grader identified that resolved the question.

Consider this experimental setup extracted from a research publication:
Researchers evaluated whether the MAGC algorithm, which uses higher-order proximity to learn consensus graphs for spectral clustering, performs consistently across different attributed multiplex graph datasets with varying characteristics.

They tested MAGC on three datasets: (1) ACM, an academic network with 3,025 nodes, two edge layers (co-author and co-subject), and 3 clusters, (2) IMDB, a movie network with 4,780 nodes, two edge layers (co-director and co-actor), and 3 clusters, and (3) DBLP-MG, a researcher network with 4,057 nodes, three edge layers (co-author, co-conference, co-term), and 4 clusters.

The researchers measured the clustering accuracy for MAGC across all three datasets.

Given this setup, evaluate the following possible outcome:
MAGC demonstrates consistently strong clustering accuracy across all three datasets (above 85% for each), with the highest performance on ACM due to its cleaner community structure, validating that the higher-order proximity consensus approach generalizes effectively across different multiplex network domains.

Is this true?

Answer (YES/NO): NO